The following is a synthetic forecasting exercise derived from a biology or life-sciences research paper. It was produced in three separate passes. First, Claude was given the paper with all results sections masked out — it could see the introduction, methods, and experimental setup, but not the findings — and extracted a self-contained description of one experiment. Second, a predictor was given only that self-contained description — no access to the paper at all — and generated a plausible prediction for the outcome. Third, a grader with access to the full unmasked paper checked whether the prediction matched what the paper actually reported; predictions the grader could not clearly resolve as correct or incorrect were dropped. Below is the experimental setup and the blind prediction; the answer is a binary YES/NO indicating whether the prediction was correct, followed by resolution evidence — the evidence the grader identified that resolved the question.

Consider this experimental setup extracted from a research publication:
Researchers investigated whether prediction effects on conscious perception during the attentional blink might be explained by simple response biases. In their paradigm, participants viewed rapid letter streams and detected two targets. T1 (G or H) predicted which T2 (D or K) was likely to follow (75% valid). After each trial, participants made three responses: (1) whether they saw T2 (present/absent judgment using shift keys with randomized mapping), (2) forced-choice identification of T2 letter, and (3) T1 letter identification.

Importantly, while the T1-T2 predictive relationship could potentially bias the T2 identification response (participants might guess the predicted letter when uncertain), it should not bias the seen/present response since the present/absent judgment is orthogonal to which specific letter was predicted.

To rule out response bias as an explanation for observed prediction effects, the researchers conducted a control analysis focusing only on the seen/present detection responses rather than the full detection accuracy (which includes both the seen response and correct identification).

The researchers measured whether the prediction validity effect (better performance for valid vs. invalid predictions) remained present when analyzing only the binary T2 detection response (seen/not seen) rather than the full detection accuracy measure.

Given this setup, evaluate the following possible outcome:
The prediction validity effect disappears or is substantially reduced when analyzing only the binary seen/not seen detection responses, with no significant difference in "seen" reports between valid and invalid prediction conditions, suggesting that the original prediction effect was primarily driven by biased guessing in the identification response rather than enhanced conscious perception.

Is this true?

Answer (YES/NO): NO